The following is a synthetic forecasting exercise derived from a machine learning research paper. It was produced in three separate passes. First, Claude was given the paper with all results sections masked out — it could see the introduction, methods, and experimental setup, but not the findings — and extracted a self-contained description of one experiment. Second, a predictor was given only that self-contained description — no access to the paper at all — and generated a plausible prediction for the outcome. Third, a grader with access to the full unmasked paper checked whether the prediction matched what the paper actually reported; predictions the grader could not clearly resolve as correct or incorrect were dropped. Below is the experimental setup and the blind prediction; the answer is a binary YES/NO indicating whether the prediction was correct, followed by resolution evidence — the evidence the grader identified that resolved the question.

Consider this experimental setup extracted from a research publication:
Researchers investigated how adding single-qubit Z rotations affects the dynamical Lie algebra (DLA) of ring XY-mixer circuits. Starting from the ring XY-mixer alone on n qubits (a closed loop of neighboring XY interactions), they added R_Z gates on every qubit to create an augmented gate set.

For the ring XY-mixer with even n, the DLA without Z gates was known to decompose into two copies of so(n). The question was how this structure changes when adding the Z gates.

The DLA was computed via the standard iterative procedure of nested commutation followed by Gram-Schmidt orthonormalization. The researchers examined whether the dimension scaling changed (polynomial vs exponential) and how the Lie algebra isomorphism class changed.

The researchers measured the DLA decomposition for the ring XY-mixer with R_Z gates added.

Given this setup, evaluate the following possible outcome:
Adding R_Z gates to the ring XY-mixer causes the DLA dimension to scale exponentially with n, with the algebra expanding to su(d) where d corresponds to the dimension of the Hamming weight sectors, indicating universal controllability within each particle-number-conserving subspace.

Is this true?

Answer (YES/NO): NO